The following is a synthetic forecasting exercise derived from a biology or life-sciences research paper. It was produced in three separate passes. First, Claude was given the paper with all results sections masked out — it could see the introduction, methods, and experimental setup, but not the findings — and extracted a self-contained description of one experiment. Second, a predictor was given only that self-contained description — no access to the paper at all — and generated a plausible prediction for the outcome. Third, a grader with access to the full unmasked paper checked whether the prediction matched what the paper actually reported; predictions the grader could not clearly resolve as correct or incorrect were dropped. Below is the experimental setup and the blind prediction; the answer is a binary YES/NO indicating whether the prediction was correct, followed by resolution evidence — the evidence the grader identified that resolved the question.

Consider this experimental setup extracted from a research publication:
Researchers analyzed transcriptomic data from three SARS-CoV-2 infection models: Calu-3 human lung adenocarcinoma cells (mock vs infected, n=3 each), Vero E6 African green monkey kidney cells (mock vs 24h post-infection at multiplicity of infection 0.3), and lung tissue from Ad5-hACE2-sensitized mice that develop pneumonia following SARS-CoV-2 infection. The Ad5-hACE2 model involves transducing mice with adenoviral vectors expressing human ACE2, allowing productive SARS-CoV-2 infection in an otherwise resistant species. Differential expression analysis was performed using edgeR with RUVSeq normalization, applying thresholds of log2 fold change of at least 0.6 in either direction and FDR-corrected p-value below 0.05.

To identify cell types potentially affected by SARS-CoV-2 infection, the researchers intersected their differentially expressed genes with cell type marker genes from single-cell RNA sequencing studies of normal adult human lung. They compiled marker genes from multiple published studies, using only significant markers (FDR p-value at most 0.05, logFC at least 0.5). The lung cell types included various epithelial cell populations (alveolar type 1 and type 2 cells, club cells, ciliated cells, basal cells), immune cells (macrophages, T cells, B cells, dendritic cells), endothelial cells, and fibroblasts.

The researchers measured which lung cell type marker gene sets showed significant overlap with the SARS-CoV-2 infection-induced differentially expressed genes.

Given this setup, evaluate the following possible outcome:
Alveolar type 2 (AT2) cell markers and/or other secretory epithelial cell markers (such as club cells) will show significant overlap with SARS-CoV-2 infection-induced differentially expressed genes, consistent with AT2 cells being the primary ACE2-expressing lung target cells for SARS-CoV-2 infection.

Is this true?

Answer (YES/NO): NO